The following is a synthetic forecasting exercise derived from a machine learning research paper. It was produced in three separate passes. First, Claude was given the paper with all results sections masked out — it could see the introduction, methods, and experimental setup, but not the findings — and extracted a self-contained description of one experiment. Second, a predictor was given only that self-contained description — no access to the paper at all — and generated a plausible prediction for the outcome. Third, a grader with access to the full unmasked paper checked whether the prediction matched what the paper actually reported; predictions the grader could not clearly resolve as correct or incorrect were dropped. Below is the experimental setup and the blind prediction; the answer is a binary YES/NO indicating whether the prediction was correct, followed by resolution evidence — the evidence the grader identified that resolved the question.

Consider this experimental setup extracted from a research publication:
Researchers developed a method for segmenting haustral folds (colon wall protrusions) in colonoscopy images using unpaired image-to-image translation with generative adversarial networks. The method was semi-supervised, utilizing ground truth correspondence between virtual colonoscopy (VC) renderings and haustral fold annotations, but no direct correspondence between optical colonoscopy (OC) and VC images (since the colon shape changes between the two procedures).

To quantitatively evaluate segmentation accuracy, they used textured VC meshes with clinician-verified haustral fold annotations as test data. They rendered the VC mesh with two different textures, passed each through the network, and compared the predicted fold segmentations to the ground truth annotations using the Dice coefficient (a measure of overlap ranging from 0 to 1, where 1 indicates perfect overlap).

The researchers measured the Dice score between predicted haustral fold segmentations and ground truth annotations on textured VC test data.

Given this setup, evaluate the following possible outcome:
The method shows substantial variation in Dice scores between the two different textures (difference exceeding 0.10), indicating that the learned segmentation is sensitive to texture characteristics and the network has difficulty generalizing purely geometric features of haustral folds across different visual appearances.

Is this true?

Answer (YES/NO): NO